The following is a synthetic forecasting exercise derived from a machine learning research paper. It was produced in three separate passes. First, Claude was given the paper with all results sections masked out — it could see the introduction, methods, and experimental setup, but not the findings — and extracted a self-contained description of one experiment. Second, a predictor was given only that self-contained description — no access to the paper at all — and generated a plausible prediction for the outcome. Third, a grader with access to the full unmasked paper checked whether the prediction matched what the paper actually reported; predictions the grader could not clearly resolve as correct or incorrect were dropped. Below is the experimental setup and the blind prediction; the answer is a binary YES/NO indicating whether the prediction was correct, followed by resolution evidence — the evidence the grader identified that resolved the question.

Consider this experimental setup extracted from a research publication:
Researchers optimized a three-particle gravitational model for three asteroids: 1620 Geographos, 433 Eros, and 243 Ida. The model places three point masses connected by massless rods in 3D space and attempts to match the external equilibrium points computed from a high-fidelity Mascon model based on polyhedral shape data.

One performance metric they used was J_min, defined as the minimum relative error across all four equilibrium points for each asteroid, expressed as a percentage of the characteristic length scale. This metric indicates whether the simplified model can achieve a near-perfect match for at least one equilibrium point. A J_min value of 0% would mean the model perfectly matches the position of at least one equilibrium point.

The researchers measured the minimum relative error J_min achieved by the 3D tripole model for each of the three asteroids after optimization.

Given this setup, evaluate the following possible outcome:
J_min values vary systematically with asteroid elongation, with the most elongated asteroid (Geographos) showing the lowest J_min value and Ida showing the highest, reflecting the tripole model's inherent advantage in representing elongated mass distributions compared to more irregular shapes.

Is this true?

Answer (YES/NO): NO